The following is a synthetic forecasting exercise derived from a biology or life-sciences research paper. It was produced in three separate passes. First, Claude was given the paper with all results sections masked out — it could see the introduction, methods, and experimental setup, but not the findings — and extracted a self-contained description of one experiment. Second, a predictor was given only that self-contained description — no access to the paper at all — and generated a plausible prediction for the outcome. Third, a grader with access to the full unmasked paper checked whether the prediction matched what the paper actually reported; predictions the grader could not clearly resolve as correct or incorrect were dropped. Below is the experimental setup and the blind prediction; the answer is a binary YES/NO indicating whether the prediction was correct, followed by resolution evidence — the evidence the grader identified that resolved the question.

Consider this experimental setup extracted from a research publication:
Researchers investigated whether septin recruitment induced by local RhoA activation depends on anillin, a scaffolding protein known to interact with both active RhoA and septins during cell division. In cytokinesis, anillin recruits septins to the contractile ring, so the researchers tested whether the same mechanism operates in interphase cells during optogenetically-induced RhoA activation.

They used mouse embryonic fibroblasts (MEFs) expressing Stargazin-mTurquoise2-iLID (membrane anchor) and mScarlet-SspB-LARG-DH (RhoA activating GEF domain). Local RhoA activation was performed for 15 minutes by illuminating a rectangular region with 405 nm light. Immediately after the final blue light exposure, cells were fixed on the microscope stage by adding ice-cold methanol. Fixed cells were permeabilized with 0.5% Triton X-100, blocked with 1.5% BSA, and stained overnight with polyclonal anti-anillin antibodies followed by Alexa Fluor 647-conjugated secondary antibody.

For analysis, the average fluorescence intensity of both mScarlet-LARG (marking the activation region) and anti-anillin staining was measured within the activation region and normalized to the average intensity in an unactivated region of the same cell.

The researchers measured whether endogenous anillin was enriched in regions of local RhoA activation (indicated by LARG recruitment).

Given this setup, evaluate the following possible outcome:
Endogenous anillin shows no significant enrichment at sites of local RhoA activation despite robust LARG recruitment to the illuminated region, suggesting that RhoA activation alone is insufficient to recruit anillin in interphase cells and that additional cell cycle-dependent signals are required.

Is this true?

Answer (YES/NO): YES